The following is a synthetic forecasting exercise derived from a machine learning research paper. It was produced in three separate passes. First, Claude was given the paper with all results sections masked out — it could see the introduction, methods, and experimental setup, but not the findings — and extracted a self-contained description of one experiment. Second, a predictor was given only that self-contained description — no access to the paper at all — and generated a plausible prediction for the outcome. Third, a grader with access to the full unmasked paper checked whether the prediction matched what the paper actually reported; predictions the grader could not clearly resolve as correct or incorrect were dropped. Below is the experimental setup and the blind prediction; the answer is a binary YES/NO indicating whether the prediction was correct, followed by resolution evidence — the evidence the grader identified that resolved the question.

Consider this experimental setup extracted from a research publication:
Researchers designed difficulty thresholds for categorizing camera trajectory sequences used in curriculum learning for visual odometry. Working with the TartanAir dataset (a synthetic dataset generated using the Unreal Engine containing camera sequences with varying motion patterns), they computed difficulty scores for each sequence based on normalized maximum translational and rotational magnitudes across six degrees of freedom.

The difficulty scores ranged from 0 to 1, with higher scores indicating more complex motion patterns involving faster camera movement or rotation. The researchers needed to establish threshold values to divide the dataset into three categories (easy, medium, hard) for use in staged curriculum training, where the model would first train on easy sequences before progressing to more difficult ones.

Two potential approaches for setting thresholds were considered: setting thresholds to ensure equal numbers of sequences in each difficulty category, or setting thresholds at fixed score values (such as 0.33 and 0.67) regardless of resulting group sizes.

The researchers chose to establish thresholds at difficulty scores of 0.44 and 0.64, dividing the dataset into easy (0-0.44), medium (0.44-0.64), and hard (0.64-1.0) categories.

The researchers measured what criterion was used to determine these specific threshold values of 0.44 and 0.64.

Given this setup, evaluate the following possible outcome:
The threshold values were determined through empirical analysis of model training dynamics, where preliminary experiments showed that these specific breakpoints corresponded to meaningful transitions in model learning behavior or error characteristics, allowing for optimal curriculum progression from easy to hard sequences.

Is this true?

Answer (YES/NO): NO